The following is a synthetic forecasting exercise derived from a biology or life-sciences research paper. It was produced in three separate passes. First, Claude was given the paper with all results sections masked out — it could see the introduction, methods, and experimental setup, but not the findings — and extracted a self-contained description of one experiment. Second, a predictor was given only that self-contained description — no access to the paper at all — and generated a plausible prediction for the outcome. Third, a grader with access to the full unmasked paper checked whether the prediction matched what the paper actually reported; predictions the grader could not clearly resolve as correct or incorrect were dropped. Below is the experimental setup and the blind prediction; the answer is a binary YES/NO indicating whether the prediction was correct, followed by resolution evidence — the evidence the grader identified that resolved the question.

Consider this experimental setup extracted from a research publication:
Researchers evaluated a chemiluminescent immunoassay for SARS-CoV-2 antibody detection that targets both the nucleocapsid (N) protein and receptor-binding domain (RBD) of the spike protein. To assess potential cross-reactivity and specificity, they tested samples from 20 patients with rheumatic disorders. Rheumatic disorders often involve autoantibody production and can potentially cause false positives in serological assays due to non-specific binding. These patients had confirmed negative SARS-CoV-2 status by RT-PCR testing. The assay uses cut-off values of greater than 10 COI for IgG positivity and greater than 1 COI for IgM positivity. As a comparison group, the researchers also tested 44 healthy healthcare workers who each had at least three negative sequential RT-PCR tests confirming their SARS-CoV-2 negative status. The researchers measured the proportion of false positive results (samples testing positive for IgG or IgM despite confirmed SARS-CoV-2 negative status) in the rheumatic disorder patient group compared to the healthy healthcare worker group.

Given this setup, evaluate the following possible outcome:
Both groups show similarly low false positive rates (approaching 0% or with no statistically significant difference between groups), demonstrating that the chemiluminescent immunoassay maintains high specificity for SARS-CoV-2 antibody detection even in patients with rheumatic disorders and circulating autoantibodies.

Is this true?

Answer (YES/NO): NO